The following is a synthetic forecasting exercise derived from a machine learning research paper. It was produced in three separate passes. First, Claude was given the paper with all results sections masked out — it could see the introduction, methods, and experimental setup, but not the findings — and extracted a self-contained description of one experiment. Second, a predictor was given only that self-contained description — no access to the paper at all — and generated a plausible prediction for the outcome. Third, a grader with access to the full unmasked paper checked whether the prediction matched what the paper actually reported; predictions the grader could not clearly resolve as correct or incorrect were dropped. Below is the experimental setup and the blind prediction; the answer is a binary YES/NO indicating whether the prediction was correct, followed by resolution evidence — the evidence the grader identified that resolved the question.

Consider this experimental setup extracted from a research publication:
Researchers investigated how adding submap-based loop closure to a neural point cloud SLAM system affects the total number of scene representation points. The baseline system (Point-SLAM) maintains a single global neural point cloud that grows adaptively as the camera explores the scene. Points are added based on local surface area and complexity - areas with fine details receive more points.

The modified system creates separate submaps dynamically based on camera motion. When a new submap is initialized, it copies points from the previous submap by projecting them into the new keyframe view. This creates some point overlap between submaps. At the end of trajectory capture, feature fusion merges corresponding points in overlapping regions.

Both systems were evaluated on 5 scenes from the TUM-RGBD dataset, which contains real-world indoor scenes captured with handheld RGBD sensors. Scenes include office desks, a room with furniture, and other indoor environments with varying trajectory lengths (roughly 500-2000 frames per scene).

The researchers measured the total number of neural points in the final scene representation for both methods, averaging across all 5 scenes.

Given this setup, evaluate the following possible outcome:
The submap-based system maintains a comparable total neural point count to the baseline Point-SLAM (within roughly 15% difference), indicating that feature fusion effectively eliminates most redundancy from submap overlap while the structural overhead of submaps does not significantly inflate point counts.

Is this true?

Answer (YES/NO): YES